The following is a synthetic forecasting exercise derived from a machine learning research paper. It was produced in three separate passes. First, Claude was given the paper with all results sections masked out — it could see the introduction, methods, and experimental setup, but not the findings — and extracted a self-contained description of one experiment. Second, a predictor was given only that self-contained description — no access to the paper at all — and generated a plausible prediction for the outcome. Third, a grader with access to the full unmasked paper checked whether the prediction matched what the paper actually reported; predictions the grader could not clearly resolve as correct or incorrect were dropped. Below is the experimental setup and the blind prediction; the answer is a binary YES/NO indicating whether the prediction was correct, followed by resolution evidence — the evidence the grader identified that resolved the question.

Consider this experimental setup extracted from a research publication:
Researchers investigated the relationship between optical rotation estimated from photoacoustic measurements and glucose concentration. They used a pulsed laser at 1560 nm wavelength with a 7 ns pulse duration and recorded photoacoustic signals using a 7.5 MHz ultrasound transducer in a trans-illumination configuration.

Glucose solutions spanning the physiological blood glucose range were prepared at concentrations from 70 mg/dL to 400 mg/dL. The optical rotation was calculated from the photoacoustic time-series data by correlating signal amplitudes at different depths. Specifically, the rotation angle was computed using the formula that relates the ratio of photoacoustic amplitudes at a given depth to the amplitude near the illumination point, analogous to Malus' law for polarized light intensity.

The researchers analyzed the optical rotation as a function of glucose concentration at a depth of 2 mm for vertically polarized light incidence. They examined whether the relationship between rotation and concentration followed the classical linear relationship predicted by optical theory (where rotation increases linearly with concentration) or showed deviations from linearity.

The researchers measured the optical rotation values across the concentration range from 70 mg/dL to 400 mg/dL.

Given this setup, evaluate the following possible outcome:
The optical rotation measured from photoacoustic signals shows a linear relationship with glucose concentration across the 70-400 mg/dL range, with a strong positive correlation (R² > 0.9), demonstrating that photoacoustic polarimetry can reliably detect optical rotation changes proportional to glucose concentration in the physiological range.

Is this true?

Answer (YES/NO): NO